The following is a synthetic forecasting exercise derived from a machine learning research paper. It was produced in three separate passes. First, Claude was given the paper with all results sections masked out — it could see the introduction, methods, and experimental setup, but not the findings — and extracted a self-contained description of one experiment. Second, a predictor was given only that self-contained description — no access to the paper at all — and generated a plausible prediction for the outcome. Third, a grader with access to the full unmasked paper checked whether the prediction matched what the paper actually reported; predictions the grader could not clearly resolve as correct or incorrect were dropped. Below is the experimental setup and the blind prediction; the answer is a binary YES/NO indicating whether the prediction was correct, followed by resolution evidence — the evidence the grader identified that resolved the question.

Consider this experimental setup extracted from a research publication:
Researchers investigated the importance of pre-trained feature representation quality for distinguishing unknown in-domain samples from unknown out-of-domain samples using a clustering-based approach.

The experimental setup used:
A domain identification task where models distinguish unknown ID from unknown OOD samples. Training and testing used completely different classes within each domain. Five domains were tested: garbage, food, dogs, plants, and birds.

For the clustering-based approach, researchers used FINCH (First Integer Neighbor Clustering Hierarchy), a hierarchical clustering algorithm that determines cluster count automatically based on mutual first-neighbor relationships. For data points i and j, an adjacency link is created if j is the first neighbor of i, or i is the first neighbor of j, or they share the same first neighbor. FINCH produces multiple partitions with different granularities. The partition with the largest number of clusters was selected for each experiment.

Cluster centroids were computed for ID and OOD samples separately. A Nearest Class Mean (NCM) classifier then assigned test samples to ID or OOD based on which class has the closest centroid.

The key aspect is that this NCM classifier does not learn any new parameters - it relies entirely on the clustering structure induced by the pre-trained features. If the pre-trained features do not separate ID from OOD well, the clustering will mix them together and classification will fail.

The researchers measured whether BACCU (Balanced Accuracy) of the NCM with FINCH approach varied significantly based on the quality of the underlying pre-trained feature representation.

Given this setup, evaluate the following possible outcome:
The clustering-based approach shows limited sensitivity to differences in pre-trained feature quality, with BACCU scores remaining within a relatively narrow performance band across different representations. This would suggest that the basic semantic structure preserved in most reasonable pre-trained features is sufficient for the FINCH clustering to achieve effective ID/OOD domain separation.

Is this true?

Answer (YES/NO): NO